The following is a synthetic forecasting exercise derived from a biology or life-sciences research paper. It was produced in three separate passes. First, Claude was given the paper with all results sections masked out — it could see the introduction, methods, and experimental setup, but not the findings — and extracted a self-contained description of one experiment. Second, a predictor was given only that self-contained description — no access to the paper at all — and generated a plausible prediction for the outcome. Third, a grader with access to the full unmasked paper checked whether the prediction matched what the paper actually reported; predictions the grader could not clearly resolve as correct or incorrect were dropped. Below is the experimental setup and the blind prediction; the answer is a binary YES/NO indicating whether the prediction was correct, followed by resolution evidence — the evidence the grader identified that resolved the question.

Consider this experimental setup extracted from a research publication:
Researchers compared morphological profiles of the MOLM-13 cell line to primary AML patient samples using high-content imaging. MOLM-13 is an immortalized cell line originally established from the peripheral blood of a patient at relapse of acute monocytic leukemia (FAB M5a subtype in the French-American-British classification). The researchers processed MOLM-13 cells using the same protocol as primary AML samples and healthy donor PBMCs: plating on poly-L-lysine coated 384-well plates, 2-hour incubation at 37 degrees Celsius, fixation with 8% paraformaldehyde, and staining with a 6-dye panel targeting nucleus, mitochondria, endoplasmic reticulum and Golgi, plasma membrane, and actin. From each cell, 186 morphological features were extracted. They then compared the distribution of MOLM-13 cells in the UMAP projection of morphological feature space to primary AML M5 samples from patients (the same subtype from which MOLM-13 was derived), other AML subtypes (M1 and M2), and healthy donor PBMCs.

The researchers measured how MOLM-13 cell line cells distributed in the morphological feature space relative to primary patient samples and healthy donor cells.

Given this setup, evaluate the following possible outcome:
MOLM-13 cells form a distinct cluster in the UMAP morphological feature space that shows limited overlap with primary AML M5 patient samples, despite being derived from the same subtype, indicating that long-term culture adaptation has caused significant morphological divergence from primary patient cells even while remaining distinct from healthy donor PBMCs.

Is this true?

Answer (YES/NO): NO